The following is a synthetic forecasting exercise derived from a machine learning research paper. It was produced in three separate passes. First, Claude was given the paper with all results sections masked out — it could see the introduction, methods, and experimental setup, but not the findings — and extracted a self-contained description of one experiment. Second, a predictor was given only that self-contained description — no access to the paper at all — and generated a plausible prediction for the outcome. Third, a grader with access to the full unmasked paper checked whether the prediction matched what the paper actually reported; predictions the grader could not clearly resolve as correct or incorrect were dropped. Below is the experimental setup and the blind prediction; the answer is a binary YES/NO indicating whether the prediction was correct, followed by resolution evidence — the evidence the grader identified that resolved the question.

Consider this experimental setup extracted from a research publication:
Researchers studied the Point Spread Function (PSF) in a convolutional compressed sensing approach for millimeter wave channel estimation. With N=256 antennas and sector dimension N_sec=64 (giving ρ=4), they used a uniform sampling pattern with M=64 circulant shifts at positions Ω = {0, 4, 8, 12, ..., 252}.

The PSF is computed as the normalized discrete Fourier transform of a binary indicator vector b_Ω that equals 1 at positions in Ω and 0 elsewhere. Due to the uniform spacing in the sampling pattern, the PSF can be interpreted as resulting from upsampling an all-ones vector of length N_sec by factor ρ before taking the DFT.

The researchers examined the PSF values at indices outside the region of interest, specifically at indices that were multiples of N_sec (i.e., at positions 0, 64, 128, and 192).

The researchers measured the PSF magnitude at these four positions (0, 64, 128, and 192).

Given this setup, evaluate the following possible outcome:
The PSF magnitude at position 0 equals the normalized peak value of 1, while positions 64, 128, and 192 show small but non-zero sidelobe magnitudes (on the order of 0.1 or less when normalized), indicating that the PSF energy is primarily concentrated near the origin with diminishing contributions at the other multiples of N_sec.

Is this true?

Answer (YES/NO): NO